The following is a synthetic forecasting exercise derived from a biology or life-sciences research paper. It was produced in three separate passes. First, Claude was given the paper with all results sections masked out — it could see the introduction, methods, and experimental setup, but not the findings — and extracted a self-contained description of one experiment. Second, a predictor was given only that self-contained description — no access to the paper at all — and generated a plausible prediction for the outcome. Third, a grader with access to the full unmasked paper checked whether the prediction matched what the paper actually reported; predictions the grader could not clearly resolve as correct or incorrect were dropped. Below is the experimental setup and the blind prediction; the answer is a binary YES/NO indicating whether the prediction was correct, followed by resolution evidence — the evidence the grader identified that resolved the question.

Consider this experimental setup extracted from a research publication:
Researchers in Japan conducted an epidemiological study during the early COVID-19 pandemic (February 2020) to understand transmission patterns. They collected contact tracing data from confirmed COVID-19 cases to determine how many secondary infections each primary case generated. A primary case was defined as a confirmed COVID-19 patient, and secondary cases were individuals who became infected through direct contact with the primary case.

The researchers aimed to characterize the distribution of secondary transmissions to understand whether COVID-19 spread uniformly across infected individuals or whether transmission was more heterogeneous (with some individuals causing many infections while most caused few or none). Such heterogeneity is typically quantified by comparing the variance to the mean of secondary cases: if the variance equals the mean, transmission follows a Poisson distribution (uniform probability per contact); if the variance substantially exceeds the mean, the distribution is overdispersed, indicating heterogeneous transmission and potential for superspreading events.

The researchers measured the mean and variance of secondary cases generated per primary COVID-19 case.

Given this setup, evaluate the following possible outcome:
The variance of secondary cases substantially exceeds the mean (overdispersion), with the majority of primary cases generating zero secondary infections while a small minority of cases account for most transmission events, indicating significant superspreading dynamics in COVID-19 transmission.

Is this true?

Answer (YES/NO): YES